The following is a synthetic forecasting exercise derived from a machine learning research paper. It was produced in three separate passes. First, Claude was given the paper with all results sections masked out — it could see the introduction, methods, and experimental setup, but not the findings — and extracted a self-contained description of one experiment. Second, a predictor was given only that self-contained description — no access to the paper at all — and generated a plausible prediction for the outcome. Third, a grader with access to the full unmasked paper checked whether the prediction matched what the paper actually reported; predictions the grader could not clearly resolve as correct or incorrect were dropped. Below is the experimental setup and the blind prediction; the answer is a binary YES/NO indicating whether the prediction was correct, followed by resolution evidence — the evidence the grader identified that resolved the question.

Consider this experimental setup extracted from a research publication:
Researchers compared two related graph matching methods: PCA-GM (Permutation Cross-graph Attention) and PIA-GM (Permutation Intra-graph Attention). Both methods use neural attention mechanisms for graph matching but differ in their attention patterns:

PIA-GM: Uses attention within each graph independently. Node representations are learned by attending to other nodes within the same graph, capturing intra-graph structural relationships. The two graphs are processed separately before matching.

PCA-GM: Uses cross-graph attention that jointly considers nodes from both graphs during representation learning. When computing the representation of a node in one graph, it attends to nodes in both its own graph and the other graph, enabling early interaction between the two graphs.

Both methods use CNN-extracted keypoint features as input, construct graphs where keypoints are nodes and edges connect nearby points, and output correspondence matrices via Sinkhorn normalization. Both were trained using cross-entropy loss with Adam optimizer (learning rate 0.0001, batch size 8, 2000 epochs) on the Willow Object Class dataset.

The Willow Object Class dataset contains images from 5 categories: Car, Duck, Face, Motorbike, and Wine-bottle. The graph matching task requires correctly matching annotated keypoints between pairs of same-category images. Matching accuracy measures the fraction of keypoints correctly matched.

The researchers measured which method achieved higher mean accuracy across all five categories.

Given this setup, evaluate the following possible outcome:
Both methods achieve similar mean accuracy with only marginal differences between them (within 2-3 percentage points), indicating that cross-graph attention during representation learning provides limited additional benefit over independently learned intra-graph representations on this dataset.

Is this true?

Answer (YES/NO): YES